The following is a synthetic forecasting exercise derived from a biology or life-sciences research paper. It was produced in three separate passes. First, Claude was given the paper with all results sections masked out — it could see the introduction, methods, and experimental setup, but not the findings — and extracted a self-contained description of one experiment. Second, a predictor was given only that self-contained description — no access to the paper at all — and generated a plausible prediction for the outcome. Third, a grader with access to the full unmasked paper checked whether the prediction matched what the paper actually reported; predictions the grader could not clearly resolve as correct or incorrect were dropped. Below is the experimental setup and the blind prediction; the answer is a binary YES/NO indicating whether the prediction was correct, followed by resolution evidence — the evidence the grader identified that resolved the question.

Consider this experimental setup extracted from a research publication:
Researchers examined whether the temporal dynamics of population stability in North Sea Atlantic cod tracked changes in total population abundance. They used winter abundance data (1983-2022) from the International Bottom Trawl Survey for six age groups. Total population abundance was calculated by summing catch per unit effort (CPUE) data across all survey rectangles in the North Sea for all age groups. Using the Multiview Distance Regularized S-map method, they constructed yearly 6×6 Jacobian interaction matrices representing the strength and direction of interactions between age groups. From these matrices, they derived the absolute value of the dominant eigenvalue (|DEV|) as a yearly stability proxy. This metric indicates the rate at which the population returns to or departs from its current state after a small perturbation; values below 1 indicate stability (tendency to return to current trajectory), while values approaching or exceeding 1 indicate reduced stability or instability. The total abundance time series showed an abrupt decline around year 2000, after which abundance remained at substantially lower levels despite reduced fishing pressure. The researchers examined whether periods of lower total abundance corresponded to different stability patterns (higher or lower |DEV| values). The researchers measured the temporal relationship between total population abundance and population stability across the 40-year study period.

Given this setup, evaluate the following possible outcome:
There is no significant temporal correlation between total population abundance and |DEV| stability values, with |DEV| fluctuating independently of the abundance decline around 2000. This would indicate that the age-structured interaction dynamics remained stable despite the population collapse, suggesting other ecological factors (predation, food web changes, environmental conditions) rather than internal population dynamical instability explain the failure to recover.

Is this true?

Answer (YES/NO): NO